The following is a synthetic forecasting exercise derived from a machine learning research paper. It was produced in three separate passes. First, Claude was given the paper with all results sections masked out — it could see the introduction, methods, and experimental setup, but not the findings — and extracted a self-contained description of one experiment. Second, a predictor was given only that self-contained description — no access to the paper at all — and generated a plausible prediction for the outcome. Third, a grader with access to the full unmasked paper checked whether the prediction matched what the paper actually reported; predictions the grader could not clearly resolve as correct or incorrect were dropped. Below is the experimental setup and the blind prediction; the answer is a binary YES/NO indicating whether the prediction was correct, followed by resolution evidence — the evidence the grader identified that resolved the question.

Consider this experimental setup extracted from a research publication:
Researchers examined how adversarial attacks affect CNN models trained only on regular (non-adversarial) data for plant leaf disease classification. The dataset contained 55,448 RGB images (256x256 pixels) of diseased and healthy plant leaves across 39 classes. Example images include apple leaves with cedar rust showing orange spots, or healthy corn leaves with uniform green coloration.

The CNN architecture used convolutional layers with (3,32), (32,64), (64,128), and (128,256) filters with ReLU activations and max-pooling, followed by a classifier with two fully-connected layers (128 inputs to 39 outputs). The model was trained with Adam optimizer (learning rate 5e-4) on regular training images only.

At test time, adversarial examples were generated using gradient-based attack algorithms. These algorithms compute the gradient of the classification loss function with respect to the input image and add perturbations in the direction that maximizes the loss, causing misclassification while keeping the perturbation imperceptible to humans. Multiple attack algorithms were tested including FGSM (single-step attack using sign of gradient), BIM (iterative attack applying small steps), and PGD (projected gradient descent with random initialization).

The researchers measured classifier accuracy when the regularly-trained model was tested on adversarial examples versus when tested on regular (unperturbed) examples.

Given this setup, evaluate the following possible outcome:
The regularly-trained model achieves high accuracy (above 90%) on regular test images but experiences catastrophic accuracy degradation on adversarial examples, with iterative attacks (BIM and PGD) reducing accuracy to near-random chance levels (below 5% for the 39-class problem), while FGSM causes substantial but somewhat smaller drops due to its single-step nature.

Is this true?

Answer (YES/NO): NO